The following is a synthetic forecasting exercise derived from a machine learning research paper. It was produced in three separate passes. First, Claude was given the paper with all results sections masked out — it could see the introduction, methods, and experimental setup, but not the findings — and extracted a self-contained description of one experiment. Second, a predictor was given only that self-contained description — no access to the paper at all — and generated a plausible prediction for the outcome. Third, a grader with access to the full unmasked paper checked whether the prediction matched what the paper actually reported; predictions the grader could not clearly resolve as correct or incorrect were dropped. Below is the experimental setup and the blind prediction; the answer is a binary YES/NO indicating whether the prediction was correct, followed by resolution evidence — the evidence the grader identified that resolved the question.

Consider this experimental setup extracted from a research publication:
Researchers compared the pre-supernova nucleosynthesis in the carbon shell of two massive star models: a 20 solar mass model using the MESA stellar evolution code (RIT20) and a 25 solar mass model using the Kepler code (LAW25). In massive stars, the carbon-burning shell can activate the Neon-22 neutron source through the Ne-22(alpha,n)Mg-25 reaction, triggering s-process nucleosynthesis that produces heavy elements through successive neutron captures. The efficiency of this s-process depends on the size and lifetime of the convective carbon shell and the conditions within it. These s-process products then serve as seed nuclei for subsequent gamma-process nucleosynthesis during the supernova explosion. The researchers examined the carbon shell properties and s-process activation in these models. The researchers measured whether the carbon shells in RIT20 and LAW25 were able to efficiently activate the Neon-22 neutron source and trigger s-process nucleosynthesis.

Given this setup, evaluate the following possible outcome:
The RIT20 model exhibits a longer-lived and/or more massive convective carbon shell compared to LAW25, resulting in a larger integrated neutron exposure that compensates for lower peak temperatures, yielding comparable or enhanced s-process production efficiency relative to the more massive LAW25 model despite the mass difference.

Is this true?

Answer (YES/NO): NO